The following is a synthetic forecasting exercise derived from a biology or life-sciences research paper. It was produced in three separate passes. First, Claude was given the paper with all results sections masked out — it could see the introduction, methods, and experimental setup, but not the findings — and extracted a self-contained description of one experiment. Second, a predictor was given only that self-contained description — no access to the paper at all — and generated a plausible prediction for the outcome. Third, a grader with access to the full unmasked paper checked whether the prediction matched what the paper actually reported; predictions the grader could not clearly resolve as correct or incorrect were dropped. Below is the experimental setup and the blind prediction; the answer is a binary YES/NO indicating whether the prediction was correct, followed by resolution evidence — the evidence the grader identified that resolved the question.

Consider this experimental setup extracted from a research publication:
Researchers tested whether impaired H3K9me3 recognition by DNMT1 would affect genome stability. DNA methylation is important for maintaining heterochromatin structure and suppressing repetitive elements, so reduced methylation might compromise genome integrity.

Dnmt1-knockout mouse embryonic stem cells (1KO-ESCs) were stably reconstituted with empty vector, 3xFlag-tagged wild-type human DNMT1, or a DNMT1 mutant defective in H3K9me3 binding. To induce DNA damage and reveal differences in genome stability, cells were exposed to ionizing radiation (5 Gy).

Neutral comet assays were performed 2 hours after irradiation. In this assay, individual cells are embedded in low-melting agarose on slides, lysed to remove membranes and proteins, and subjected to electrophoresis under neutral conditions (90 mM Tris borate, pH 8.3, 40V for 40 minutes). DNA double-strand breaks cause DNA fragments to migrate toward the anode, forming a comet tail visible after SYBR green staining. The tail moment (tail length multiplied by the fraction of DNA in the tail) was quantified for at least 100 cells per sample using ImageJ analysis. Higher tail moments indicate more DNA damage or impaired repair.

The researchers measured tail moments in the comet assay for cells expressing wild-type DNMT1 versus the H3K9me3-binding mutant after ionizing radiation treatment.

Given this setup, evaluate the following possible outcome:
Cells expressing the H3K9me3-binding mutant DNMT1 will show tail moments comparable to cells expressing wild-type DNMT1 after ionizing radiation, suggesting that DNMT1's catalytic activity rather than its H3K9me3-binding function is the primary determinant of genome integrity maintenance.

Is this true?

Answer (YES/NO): NO